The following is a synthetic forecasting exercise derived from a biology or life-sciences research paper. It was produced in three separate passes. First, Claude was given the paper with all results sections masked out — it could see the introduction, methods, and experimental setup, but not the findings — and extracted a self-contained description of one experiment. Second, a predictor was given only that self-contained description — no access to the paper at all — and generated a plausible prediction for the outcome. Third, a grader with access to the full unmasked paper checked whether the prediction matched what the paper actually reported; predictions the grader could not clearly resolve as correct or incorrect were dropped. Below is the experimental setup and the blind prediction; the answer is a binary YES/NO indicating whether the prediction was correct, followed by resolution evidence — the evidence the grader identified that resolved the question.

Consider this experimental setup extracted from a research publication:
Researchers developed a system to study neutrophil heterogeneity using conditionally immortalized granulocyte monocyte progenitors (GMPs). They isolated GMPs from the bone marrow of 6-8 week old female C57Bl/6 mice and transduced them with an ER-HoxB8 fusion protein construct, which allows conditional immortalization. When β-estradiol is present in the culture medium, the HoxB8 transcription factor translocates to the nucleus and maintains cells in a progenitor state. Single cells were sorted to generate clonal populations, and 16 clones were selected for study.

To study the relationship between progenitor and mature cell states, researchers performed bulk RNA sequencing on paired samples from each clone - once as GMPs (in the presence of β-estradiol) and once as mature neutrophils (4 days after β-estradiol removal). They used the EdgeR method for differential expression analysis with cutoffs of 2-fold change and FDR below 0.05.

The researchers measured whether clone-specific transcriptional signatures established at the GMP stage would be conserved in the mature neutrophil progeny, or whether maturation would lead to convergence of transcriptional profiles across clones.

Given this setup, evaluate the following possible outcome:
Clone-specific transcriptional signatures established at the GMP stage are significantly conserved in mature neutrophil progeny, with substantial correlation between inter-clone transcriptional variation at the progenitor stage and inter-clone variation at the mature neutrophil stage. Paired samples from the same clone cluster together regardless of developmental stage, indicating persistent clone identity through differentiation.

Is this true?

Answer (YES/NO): NO